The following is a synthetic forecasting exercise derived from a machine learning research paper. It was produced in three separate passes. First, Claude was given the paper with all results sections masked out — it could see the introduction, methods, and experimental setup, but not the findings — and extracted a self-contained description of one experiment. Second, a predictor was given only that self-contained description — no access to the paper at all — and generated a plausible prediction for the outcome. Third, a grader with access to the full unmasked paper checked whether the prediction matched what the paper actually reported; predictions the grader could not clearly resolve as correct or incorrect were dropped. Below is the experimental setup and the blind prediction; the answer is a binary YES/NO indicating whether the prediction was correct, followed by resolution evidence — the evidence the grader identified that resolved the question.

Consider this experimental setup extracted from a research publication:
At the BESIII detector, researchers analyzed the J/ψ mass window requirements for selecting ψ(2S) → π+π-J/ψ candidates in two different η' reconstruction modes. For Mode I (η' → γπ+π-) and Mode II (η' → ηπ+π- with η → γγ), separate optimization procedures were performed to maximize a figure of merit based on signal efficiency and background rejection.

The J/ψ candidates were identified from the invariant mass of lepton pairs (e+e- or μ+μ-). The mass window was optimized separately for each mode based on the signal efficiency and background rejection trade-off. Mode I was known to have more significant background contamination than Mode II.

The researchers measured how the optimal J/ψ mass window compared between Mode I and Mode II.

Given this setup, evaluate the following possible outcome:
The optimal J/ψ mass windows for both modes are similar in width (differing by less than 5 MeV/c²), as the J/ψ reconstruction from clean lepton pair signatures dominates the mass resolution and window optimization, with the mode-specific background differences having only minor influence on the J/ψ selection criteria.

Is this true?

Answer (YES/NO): NO